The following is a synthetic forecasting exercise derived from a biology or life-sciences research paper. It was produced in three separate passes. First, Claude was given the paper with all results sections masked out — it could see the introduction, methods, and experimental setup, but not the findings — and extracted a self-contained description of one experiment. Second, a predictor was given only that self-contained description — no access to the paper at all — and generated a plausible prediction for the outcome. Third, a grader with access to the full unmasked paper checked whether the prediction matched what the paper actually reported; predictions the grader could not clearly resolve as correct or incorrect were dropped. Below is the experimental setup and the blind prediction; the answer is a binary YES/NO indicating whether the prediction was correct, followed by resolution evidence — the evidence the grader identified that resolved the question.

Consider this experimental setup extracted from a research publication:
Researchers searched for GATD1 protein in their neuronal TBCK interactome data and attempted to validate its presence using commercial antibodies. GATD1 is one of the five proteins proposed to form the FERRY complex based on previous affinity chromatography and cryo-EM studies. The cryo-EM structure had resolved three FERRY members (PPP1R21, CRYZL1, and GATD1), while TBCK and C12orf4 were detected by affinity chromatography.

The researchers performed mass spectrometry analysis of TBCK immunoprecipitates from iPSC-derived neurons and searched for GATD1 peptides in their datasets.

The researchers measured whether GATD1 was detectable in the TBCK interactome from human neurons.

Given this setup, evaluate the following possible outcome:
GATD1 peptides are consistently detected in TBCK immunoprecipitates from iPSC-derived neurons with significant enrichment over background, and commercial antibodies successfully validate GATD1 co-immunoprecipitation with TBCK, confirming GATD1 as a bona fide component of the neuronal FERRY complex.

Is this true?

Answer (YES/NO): NO